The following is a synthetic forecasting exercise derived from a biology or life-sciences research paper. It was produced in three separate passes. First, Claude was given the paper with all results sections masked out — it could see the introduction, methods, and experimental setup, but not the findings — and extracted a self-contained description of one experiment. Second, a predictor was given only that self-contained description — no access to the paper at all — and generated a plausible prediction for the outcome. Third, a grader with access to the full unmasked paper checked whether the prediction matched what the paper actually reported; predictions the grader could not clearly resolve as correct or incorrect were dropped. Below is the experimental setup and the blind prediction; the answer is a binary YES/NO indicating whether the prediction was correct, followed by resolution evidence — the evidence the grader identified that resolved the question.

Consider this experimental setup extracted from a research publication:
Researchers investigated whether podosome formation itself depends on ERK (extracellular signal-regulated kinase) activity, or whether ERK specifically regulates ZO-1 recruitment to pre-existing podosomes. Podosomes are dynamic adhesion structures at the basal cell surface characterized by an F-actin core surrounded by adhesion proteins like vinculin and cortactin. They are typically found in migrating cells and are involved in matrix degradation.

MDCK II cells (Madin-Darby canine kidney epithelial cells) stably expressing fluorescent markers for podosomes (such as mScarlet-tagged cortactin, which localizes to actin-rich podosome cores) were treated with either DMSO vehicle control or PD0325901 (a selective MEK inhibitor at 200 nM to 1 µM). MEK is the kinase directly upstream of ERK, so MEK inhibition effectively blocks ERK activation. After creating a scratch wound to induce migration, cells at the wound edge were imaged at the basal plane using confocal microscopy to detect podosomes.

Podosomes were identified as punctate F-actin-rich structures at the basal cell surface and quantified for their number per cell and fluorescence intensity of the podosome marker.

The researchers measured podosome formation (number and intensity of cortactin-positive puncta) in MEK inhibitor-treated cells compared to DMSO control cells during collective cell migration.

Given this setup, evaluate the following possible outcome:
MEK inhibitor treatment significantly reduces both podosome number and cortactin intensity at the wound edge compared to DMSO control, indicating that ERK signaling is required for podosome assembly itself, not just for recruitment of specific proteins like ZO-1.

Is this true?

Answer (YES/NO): NO